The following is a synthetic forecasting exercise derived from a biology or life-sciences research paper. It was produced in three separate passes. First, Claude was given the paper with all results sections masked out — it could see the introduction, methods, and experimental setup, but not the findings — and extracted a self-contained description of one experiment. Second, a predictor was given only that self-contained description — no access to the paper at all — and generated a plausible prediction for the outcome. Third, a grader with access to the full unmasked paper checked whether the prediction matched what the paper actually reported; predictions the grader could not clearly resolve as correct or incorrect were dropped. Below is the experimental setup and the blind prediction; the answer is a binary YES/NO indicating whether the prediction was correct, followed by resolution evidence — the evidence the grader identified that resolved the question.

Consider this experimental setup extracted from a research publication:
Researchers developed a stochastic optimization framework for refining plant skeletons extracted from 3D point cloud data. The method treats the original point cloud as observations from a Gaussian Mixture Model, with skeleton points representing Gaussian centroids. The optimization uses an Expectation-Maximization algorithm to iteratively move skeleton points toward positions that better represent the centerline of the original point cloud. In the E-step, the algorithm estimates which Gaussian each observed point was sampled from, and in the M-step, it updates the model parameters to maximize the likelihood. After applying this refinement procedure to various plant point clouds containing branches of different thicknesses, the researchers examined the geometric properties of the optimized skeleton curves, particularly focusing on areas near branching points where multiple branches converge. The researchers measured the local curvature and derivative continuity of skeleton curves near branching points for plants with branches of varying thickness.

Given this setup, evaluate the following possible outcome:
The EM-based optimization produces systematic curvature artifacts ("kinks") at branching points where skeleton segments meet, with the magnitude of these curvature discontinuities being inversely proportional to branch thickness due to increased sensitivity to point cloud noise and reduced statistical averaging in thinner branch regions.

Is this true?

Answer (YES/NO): NO